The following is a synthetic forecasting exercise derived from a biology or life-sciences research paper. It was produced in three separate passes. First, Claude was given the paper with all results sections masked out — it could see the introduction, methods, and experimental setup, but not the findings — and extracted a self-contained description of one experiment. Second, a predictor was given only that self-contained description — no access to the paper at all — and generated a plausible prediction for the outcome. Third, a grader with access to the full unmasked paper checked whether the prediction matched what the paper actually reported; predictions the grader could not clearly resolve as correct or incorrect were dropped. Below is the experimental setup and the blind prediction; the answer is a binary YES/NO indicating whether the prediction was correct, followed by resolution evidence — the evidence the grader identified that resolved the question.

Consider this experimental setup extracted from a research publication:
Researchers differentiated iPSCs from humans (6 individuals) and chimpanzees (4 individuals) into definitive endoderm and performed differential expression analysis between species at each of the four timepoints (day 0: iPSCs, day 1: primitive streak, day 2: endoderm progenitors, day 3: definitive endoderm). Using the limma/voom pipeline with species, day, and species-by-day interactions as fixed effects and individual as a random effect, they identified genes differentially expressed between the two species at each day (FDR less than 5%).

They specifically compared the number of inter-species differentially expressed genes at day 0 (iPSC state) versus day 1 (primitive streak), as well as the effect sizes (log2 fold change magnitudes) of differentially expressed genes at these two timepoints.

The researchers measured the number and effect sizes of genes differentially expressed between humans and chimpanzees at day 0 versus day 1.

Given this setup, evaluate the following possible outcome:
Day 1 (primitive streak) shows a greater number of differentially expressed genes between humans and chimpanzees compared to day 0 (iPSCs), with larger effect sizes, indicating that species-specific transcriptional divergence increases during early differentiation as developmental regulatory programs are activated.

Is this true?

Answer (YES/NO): NO